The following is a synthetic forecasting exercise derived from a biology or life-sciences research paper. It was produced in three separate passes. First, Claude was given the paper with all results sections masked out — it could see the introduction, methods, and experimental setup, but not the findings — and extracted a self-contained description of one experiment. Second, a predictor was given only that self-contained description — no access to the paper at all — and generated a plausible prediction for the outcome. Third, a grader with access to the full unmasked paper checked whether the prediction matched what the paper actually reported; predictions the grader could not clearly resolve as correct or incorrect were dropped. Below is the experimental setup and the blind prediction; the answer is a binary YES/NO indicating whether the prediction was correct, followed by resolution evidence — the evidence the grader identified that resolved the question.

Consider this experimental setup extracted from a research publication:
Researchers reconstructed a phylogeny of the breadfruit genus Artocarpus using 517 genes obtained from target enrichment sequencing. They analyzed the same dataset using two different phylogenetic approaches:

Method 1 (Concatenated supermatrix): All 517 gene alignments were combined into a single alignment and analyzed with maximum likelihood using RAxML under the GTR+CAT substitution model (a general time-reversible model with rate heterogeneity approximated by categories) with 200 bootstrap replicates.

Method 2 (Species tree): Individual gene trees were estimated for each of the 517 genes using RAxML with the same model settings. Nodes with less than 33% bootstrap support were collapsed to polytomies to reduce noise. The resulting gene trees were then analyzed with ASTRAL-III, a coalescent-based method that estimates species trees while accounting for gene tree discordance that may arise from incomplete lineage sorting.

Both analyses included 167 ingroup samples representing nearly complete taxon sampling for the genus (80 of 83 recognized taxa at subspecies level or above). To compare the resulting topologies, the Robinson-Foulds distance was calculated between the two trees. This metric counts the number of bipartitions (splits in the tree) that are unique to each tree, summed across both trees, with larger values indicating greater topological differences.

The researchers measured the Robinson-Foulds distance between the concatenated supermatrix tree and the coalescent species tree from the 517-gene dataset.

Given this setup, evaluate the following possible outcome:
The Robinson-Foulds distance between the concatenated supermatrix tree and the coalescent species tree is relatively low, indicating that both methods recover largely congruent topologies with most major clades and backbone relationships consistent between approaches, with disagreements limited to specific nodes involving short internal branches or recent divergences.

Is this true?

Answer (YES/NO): NO